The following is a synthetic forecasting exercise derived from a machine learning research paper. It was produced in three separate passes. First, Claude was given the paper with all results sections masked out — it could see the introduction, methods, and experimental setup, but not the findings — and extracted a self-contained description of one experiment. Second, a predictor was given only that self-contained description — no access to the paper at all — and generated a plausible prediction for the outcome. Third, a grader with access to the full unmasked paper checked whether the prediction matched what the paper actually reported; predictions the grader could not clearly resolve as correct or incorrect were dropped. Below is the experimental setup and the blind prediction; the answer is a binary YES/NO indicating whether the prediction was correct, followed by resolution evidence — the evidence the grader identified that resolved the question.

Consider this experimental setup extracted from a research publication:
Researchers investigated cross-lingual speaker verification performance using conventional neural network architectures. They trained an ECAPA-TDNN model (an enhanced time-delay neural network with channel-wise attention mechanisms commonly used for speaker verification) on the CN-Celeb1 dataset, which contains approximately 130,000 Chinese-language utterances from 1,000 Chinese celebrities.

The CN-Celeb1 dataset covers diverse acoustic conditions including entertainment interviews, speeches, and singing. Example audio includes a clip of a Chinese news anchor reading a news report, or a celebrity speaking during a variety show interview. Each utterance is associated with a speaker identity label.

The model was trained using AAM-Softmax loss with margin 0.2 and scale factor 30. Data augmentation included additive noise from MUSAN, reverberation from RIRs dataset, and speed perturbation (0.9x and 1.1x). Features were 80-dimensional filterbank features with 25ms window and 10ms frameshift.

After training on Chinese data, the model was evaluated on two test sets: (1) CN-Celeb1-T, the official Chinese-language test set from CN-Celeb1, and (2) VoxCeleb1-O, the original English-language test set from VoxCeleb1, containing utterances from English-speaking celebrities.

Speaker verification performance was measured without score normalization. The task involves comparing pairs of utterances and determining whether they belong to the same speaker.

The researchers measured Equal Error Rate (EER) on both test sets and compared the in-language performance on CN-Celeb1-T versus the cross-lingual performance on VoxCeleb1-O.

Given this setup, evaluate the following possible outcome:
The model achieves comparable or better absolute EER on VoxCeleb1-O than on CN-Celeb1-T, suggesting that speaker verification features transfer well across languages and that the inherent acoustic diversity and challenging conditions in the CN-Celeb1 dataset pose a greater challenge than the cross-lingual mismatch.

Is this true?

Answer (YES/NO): YES